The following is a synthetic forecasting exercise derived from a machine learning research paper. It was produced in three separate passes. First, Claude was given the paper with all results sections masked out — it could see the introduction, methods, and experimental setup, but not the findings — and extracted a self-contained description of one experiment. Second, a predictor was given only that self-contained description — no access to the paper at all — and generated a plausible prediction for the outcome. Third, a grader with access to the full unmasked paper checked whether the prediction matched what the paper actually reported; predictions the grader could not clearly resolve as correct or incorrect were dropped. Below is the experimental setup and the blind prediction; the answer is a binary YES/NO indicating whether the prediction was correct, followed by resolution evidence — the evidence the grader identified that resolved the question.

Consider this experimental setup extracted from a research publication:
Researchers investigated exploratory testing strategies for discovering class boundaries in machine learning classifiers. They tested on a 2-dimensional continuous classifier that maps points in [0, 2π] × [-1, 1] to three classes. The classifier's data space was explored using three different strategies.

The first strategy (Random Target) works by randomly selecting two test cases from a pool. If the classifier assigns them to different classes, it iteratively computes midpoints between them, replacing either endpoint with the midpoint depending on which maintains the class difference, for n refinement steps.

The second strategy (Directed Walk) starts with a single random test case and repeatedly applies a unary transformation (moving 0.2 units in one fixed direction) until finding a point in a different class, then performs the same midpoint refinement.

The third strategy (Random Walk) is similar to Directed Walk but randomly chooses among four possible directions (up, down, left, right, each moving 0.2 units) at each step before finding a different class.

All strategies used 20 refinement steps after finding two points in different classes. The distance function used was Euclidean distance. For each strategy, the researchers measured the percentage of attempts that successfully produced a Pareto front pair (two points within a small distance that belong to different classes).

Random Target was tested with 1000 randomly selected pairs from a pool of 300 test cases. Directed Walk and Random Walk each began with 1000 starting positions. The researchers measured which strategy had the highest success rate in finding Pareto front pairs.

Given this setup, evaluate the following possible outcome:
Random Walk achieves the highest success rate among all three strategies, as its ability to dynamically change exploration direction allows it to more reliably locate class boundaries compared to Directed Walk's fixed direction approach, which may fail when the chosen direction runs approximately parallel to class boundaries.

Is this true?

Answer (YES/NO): YES